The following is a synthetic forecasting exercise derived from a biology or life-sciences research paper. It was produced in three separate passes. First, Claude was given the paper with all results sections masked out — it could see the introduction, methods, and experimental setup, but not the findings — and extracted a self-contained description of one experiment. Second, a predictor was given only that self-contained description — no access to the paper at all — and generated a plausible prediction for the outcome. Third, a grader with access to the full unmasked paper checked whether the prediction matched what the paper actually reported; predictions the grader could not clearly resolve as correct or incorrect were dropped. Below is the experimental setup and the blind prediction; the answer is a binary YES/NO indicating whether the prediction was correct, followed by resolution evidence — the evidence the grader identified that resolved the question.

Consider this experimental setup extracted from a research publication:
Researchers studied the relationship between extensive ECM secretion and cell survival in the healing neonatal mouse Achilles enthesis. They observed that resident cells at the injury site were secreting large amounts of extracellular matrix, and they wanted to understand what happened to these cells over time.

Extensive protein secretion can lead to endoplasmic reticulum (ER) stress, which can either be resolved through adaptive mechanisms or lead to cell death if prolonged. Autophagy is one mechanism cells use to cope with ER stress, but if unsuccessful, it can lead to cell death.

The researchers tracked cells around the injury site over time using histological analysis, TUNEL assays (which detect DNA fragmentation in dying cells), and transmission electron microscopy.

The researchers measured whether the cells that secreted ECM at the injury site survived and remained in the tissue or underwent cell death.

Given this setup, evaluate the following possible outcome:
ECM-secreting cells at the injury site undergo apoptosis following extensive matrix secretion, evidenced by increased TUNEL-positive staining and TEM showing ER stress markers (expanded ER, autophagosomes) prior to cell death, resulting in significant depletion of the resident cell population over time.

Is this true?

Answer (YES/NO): NO